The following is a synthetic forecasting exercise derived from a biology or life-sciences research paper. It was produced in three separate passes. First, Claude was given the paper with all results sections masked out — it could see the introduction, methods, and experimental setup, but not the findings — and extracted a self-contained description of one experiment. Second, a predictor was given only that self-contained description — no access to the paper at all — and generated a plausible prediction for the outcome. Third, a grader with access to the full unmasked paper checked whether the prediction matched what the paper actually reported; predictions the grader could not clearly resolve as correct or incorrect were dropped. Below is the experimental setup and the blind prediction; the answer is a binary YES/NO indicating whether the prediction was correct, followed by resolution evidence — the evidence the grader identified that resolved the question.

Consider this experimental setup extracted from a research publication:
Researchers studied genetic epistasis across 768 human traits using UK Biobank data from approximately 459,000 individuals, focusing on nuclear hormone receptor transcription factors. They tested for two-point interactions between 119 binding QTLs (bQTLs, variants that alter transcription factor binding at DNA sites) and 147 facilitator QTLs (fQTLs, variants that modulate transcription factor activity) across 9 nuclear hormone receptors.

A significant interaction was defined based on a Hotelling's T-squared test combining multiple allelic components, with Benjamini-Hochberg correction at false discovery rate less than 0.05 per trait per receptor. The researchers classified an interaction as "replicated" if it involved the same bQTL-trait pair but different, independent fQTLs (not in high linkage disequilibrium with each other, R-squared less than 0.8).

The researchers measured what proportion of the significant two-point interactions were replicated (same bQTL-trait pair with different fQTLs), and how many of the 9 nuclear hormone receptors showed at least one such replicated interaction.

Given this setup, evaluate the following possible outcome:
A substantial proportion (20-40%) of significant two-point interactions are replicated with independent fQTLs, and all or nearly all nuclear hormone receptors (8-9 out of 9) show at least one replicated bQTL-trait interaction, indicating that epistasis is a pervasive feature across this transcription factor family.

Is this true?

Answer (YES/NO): NO